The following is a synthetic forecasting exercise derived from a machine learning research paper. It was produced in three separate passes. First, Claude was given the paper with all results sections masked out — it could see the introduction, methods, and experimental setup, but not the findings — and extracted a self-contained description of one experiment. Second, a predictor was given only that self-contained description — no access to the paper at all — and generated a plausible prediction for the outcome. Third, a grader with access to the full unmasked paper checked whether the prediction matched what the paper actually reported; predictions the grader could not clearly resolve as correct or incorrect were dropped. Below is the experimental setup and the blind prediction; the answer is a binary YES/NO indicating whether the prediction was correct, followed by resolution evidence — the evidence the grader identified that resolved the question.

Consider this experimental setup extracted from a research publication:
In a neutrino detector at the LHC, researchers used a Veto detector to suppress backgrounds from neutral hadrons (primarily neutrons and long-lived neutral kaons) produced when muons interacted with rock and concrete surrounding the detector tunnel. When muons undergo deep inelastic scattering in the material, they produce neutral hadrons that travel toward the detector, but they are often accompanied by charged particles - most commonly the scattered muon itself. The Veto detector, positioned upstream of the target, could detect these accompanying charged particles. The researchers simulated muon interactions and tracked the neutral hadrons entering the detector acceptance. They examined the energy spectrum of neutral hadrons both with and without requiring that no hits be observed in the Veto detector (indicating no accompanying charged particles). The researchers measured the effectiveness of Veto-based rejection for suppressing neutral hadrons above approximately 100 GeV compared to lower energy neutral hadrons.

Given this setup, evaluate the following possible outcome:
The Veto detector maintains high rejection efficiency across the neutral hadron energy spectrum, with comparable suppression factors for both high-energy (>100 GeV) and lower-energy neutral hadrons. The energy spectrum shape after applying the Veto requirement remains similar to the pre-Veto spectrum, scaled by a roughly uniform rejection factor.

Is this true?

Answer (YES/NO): NO